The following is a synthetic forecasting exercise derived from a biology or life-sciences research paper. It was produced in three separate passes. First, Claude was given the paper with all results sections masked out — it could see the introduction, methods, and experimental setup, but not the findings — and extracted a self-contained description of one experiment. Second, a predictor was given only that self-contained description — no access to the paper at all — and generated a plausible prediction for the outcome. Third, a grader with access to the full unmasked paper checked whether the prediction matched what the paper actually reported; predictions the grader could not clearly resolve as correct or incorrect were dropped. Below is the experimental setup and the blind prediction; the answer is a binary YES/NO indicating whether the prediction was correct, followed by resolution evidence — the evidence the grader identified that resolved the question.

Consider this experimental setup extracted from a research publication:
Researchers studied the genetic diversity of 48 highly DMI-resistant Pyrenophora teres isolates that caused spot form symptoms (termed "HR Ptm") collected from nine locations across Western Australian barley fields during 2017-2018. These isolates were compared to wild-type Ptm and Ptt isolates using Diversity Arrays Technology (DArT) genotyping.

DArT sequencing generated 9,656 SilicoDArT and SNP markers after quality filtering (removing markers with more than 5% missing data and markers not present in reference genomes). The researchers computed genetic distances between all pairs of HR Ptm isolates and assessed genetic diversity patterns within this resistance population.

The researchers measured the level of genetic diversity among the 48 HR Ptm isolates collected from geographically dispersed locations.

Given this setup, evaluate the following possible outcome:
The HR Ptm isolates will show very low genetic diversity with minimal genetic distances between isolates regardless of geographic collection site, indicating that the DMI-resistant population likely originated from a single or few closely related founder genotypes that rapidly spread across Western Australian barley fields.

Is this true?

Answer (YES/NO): YES